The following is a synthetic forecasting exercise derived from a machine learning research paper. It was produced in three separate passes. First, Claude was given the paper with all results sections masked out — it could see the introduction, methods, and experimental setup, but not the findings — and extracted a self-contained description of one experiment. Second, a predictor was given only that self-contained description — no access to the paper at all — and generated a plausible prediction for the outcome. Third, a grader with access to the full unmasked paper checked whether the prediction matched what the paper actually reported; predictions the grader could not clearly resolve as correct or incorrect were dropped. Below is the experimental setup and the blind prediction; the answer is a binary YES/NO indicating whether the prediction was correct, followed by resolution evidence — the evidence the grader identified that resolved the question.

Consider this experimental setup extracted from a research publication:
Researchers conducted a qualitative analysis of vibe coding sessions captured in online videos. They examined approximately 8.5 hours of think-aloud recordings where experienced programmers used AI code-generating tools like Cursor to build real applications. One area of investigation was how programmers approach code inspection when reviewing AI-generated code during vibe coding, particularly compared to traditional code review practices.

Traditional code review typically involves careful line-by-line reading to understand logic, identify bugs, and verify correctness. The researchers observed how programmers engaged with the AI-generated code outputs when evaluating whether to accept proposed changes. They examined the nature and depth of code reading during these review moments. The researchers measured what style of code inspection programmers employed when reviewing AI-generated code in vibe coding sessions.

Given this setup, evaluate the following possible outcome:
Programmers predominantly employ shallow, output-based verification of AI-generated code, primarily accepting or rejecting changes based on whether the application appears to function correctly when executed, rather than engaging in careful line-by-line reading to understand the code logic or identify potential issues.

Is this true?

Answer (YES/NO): NO